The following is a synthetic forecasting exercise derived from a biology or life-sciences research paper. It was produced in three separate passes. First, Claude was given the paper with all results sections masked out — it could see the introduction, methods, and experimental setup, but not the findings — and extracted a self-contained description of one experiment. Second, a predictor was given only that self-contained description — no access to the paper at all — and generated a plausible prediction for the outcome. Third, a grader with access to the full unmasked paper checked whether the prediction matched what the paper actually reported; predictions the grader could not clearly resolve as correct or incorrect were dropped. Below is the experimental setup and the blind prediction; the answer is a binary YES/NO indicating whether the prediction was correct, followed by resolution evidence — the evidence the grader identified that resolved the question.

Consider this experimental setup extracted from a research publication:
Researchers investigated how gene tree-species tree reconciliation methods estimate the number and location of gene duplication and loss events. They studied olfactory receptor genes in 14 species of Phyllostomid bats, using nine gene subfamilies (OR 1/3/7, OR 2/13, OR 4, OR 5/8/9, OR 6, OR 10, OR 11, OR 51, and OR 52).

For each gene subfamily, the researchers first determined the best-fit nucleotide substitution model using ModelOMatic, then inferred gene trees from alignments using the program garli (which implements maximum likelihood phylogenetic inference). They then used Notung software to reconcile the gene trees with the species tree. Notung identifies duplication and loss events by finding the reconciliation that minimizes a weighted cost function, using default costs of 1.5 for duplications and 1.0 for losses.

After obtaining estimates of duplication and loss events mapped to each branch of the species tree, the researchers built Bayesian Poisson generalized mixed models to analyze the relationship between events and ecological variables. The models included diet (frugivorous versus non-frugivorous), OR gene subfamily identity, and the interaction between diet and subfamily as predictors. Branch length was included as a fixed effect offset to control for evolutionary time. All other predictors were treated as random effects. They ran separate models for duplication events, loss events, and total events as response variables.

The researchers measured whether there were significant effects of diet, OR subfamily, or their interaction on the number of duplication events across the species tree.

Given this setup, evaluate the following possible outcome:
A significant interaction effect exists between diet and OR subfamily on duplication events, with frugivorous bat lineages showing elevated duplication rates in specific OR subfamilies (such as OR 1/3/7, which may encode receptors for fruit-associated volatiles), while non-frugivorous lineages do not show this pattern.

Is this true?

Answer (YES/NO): NO